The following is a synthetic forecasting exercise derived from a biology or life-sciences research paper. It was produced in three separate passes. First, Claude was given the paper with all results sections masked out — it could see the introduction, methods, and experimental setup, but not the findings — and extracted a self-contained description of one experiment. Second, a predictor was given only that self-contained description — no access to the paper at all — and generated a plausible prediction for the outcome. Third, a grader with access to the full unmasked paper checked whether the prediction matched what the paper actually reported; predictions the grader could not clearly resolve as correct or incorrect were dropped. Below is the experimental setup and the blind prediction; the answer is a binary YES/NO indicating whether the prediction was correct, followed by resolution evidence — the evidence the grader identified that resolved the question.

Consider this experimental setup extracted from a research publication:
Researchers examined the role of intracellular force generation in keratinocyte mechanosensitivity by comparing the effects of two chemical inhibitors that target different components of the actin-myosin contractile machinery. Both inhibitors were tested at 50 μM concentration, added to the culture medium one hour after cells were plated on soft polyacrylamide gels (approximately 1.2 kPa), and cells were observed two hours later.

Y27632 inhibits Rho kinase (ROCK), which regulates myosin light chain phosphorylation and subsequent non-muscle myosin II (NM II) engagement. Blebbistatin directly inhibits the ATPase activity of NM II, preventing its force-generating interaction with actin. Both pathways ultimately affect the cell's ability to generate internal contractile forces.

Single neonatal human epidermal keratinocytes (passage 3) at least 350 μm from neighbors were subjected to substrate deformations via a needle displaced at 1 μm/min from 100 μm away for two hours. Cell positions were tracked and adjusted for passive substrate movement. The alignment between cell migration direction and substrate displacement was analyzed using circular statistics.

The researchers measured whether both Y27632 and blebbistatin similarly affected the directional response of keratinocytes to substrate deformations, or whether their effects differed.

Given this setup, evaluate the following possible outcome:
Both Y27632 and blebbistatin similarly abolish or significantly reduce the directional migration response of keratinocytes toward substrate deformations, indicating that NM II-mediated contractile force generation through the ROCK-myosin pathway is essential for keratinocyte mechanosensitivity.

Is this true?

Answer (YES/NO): YES